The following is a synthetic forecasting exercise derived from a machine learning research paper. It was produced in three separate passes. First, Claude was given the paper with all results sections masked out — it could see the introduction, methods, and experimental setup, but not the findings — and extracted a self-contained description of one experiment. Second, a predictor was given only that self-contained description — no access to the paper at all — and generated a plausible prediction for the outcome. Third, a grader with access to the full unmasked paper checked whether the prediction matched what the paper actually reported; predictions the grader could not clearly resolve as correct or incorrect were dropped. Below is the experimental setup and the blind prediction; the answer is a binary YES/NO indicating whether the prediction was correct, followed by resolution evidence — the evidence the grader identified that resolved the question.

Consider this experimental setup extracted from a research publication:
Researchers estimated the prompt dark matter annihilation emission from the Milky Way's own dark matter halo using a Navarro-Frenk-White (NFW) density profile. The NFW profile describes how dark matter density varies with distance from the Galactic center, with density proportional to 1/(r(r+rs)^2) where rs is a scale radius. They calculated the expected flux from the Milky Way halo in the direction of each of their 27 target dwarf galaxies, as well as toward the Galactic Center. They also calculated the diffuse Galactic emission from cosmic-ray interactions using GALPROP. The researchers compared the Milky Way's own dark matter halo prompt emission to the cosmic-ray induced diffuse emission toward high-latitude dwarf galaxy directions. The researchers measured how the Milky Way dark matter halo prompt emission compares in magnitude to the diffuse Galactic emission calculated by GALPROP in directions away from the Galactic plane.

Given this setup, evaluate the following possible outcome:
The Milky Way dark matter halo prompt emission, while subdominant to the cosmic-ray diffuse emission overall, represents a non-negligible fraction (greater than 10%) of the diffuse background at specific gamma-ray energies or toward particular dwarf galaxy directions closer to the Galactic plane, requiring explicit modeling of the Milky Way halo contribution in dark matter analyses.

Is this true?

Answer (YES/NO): NO